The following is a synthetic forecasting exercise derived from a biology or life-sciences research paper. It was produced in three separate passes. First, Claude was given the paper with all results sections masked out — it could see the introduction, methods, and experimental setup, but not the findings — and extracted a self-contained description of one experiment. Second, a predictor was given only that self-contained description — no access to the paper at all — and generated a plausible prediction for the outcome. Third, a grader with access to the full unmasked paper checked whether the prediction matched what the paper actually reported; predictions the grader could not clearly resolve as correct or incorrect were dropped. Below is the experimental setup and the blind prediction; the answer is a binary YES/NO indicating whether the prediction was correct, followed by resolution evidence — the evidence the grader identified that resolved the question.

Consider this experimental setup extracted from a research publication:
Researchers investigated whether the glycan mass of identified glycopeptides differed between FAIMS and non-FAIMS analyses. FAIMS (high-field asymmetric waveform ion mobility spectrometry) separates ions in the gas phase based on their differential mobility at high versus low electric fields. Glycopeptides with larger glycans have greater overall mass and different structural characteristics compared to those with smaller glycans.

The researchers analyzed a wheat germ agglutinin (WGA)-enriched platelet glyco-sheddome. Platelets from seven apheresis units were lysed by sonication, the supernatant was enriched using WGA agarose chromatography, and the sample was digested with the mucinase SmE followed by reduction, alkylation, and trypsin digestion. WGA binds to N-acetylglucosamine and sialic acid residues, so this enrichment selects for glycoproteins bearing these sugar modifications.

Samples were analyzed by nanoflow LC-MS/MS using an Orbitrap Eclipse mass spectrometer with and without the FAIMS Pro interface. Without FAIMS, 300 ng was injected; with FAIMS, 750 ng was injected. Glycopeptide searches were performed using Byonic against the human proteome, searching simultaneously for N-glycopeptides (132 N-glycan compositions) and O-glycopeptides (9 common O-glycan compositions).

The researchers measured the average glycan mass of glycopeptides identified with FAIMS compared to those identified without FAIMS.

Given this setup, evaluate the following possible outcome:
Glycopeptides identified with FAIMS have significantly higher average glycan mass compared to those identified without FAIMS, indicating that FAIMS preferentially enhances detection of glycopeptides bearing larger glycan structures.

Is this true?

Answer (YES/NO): NO